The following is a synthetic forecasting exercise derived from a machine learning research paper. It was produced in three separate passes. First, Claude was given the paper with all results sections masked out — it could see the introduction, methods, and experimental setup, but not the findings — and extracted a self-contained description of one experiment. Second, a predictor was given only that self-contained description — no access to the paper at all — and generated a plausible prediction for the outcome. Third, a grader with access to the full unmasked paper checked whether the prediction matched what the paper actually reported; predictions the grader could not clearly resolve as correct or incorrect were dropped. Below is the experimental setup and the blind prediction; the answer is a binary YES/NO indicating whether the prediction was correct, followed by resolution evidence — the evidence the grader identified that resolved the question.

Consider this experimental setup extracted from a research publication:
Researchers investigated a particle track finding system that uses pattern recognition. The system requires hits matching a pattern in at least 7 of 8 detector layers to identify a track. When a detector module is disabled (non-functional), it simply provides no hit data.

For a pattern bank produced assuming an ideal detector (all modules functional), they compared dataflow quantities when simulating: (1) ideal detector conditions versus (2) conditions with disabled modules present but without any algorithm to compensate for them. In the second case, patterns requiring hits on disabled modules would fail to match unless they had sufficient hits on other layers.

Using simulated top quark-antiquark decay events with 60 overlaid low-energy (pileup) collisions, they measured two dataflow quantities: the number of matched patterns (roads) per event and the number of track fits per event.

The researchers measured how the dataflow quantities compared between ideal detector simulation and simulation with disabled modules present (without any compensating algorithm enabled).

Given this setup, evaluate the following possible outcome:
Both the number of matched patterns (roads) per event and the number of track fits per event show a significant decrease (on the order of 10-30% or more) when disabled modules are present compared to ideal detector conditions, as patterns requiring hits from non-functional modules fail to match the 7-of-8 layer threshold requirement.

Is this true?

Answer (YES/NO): NO